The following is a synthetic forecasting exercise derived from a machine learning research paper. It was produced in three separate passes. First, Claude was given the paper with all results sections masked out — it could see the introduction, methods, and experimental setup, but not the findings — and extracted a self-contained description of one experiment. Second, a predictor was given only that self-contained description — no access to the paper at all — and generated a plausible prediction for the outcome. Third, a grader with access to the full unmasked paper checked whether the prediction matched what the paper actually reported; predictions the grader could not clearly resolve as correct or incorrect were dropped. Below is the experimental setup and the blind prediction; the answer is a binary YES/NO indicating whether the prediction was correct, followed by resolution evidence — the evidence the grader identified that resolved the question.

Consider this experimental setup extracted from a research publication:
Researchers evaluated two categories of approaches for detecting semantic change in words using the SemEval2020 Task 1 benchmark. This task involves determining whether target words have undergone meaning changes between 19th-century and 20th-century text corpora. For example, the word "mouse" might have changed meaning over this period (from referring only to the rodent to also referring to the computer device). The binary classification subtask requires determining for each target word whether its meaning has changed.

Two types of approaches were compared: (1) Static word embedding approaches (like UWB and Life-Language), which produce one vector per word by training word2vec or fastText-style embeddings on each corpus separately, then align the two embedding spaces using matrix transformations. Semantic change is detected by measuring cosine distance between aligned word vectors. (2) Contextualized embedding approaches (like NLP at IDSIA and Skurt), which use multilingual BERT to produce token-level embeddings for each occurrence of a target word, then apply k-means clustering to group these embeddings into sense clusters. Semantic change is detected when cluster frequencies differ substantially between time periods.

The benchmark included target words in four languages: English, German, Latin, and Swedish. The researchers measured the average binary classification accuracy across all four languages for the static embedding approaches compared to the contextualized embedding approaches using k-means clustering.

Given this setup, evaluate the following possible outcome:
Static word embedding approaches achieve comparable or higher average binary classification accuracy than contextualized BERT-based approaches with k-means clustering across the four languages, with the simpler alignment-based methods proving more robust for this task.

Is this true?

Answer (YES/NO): YES